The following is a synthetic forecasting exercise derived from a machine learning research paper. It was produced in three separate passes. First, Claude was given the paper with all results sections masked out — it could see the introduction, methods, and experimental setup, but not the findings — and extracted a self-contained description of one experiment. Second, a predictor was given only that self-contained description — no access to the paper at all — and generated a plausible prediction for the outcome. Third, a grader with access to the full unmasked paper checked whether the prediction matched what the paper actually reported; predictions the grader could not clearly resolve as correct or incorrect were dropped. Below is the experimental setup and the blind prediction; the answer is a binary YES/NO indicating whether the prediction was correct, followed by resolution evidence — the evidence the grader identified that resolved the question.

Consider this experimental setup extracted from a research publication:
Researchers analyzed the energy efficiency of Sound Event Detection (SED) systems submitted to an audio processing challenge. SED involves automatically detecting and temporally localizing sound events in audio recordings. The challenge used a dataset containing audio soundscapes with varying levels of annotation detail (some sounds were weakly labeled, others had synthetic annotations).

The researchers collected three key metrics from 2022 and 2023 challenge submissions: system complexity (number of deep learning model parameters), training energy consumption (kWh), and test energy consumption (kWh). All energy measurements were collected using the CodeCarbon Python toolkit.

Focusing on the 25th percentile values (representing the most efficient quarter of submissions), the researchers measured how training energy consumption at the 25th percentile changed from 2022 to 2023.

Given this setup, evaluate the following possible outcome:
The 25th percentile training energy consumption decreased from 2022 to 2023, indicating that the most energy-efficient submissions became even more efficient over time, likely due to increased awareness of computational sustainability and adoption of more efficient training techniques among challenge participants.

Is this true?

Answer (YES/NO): YES